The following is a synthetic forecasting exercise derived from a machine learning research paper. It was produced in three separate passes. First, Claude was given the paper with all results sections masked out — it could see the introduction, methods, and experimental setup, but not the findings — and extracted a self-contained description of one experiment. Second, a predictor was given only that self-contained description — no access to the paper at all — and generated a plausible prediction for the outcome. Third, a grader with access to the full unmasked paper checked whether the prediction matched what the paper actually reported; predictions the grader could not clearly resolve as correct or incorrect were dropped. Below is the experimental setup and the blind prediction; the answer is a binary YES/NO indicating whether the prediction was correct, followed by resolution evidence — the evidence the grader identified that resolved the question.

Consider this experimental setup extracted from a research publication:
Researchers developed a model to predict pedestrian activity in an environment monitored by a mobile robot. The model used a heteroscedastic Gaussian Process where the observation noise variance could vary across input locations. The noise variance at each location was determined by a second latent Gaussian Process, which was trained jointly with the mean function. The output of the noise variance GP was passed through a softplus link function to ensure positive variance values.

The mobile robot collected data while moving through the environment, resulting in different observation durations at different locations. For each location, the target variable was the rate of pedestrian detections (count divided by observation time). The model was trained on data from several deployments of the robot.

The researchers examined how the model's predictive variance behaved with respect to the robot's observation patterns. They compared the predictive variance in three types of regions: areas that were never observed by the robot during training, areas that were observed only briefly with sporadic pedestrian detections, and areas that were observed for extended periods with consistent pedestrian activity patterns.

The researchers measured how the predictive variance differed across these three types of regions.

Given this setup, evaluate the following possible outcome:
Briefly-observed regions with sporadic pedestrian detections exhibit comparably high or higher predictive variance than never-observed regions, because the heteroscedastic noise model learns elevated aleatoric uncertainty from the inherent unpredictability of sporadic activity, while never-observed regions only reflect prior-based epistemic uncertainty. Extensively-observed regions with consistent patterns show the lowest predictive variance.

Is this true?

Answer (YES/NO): YES